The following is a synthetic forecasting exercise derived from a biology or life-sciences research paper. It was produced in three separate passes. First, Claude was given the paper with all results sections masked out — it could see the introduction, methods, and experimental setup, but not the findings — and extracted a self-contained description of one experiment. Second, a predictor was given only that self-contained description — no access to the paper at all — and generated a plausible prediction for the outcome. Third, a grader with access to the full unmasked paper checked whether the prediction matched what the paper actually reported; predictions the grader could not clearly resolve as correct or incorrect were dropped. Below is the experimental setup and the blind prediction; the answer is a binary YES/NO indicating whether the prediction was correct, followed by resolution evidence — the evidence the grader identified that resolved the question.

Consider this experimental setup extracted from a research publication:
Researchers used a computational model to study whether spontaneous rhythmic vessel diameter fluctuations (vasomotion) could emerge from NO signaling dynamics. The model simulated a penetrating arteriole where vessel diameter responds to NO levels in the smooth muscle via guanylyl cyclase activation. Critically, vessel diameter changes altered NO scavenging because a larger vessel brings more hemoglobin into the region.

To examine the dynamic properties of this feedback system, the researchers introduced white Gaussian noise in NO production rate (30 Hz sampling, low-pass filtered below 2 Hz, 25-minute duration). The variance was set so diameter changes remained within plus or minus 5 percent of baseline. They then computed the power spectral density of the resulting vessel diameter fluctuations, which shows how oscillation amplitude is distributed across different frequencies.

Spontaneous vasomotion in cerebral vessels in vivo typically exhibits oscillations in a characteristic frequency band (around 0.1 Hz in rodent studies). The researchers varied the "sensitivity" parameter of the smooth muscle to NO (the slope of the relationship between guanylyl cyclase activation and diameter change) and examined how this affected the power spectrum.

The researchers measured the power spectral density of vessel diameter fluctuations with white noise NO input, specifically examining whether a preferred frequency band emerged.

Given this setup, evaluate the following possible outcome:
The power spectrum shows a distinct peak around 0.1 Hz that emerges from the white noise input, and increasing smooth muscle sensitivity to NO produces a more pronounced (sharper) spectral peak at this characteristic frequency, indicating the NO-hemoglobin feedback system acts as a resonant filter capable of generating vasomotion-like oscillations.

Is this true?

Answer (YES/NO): YES